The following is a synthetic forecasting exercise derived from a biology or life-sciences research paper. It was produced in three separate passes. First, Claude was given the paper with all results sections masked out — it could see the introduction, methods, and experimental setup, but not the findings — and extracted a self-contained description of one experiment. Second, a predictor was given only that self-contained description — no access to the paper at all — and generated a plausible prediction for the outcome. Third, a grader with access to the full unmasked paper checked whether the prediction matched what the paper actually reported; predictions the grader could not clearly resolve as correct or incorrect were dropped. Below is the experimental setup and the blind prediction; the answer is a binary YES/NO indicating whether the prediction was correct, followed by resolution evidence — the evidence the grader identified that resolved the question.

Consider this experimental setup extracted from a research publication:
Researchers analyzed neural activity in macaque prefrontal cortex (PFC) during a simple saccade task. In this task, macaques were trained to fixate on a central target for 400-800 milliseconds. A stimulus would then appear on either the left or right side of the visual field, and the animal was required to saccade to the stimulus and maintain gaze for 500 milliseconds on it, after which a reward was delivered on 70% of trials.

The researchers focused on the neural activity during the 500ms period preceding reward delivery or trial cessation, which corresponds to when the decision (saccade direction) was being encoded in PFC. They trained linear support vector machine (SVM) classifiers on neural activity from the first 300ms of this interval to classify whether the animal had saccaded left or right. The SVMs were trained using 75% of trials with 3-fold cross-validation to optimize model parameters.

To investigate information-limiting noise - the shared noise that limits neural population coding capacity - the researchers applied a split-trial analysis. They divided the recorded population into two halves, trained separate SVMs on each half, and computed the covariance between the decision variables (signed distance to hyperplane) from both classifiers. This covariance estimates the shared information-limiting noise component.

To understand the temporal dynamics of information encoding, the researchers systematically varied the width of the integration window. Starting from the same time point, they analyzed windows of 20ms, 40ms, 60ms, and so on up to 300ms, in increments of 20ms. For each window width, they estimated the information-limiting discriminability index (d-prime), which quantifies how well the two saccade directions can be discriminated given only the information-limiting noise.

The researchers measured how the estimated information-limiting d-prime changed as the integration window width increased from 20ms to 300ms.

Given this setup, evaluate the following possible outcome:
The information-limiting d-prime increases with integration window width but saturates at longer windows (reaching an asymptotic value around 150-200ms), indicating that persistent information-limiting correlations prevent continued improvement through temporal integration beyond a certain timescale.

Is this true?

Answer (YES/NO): NO